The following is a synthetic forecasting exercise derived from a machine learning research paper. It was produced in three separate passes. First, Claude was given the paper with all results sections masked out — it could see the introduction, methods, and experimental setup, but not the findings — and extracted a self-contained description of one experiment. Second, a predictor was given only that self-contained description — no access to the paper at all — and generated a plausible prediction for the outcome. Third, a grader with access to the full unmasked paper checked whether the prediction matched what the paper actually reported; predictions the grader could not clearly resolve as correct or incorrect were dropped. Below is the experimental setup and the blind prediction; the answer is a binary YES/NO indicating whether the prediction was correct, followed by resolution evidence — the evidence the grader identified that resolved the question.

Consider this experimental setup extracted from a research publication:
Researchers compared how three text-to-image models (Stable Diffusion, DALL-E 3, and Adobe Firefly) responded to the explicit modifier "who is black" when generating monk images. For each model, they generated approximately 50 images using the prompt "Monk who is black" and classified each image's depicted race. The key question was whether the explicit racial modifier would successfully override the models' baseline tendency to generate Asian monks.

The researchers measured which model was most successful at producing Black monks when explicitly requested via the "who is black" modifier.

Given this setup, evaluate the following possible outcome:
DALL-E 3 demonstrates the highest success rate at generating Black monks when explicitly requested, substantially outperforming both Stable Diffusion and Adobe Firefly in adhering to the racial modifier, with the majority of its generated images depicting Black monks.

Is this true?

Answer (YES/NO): NO